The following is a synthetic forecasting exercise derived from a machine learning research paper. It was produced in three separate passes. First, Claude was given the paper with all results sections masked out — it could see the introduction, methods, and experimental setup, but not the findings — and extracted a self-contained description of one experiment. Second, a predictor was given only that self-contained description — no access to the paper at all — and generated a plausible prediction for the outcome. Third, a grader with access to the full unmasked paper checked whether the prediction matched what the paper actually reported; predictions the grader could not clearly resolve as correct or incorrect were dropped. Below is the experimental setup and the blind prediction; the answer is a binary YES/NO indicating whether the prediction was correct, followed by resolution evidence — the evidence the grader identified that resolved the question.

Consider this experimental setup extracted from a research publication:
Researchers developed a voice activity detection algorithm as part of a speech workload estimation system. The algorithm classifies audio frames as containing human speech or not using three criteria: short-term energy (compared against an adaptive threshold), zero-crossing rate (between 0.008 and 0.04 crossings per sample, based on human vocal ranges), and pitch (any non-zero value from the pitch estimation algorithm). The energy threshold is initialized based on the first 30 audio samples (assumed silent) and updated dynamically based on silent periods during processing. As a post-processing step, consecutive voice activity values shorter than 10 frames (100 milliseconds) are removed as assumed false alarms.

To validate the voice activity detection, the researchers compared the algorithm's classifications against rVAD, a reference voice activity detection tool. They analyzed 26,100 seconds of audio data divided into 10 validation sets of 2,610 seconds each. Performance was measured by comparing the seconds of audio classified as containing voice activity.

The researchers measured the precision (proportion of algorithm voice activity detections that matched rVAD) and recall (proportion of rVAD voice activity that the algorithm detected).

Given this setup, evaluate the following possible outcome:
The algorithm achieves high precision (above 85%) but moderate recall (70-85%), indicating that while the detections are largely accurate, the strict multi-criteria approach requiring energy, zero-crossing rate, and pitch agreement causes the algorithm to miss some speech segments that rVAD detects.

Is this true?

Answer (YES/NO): NO